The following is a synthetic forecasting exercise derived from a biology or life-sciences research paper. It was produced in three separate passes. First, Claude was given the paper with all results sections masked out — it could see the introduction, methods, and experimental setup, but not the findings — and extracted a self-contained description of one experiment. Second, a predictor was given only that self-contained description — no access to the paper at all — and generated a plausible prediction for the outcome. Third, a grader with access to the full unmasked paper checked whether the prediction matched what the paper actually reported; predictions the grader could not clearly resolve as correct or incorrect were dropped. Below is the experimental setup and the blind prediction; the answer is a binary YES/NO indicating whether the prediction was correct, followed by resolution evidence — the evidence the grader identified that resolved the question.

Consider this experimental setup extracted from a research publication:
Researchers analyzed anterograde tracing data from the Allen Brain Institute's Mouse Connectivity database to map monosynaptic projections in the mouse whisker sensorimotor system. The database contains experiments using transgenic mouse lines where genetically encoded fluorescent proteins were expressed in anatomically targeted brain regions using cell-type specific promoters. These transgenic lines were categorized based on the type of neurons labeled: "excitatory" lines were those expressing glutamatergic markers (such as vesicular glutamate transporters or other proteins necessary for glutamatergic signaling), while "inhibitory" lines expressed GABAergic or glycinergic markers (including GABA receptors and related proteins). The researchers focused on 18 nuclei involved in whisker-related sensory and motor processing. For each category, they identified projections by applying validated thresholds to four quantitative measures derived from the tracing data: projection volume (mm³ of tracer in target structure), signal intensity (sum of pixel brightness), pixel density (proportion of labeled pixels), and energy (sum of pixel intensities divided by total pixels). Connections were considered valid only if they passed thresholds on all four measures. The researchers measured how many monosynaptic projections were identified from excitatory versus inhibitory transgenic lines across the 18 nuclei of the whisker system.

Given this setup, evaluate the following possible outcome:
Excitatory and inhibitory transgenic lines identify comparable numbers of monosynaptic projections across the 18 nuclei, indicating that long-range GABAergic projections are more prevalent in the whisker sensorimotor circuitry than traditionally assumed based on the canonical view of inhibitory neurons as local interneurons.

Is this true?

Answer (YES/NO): NO